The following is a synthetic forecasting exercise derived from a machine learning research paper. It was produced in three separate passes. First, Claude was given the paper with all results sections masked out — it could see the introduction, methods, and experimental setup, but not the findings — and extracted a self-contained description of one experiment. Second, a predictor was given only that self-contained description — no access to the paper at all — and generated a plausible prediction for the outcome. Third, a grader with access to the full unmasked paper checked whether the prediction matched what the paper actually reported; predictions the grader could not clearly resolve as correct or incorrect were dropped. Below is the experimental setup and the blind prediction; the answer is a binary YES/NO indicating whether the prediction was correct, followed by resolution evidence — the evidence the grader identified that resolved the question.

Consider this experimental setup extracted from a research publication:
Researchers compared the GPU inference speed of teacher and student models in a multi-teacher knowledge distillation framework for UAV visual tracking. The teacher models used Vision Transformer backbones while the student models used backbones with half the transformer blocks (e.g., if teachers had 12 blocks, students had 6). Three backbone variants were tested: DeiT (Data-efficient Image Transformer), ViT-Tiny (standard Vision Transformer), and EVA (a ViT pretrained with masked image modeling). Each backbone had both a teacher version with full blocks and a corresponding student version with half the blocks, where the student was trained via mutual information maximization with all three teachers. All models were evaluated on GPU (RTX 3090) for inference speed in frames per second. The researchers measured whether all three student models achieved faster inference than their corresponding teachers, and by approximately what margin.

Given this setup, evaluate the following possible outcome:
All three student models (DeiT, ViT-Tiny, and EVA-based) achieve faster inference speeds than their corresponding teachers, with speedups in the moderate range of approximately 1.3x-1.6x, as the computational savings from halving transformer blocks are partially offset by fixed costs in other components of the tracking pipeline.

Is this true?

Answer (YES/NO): NO